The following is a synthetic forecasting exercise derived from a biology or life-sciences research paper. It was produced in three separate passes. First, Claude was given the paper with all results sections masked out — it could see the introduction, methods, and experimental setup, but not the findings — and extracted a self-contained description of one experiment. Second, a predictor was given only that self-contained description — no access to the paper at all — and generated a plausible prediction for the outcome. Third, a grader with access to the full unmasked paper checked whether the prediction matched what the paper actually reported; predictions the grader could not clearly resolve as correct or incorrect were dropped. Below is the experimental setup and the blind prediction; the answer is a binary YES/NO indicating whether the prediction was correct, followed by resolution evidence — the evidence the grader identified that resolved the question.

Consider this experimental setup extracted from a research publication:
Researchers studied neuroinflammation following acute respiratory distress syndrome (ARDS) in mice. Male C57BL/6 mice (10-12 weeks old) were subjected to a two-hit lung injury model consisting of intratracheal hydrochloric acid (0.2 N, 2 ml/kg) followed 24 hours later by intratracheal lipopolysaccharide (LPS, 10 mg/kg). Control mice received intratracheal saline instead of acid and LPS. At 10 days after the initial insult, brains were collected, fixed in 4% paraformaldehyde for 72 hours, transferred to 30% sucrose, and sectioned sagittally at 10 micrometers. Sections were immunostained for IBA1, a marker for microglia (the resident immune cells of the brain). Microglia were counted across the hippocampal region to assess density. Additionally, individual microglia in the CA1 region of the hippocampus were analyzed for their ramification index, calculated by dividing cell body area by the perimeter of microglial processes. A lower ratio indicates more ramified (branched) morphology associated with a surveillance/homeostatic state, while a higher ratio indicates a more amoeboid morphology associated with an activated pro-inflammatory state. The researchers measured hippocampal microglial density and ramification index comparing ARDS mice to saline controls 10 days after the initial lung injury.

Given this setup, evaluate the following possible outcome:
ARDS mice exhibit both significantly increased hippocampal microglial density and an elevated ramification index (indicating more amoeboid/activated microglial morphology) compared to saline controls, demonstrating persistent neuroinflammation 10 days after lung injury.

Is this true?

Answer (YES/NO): YES